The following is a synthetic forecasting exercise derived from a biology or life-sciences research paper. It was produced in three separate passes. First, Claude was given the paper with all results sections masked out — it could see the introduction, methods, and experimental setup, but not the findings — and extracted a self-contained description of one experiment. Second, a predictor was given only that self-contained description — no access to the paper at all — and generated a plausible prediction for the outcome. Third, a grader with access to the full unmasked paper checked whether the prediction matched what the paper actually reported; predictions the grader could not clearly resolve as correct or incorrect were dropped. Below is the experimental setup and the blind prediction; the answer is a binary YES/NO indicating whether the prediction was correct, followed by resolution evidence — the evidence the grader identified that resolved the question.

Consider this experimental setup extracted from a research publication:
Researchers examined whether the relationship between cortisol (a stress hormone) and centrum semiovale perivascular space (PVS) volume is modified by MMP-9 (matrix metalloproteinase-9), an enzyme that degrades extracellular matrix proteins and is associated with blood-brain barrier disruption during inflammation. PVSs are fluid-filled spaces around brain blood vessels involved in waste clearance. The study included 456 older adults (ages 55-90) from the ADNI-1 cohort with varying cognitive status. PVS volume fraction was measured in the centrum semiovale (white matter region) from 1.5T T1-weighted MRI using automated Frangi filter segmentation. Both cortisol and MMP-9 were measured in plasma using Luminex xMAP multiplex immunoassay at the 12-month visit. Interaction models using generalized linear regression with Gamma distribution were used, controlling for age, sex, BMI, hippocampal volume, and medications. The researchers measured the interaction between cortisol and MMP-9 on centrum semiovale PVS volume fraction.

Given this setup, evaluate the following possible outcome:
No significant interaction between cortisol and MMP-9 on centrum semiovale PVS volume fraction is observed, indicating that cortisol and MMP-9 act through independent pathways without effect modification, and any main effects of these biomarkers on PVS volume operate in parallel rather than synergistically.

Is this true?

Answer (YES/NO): NO